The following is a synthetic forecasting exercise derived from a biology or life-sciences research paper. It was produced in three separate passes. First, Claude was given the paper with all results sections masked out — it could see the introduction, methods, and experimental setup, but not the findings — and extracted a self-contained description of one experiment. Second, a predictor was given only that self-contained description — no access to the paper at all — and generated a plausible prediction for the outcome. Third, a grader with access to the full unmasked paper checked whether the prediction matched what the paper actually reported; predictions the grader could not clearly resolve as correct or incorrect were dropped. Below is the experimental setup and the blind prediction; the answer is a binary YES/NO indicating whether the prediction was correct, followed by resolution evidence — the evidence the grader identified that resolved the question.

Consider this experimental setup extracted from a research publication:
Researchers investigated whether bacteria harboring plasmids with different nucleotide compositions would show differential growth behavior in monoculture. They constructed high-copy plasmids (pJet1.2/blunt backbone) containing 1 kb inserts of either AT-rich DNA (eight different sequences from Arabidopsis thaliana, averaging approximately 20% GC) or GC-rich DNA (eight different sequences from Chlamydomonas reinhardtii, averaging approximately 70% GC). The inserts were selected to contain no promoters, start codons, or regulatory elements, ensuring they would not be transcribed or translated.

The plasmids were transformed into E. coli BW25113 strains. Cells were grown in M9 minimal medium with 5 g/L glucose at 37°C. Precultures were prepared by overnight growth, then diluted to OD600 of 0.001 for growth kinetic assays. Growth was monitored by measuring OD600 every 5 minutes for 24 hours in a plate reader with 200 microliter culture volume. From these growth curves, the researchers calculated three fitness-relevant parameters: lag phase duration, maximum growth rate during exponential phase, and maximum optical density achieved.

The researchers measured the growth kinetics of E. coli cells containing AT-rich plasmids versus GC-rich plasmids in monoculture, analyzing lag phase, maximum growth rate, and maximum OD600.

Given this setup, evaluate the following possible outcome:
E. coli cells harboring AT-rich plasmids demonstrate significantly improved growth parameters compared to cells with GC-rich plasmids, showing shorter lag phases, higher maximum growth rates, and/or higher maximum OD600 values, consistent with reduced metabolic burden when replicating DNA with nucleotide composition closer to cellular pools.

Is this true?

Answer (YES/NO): YES